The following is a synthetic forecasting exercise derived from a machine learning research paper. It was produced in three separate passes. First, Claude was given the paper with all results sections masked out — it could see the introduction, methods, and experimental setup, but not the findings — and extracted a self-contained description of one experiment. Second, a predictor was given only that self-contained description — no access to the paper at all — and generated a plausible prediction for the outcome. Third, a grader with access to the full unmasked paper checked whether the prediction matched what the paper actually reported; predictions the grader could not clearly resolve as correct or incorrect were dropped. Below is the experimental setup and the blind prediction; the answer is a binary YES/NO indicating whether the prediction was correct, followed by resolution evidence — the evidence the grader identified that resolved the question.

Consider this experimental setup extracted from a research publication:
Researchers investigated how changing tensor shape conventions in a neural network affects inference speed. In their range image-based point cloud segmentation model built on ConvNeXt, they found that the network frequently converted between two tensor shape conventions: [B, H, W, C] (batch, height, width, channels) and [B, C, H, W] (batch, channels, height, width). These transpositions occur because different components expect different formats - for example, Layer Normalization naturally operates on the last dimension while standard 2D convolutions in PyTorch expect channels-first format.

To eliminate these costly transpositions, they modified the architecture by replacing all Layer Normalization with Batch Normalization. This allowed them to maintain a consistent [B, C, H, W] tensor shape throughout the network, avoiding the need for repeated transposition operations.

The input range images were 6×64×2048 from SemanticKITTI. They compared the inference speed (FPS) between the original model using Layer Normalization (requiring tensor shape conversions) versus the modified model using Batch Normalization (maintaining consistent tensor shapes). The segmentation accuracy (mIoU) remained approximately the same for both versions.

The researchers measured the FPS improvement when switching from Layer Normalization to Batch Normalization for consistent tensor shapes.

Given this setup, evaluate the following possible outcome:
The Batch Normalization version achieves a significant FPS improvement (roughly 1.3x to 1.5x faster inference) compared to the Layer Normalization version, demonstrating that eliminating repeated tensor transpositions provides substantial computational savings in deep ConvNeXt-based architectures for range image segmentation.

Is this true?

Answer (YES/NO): YES